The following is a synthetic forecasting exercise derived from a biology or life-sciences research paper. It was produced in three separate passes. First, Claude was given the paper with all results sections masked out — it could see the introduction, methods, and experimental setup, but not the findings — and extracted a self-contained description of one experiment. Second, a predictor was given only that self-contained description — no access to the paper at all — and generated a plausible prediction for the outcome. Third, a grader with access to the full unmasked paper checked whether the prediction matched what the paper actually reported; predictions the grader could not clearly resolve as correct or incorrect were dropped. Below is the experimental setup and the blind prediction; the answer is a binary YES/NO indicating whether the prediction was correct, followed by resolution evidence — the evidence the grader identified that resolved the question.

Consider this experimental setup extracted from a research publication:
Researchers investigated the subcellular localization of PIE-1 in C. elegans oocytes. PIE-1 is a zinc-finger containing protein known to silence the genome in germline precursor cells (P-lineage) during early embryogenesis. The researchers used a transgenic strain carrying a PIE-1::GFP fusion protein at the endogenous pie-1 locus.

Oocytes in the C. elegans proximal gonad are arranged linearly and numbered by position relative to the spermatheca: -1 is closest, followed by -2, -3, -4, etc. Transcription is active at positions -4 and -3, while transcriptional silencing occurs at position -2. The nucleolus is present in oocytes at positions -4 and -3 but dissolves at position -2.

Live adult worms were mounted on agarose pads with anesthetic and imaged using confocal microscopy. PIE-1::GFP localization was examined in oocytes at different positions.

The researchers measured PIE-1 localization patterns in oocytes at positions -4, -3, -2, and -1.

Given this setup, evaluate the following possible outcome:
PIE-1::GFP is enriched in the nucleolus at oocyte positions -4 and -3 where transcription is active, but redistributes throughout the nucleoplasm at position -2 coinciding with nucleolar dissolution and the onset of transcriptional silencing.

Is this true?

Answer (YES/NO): YES